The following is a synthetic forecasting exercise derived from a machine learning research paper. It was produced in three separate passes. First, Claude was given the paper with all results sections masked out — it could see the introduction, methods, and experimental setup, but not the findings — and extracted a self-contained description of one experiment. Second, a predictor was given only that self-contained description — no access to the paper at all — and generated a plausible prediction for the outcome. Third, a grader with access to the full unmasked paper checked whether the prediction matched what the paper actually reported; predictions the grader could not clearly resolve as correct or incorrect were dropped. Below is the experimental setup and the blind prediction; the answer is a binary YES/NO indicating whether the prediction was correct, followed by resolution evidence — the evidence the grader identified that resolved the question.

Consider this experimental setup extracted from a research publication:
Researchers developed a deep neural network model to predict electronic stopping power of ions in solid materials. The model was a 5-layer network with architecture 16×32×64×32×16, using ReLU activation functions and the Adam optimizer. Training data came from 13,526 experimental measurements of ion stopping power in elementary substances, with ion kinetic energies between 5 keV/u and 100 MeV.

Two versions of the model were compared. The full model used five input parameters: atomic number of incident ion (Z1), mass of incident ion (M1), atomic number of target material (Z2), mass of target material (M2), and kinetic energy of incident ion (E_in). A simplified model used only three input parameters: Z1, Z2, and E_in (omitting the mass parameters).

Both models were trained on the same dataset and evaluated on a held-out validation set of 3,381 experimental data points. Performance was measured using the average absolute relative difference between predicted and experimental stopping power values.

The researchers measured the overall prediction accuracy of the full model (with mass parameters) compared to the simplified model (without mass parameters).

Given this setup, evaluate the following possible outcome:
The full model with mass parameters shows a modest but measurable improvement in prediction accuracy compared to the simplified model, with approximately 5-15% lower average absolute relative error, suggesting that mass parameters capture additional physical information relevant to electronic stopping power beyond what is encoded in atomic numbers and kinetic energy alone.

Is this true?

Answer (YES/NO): NO